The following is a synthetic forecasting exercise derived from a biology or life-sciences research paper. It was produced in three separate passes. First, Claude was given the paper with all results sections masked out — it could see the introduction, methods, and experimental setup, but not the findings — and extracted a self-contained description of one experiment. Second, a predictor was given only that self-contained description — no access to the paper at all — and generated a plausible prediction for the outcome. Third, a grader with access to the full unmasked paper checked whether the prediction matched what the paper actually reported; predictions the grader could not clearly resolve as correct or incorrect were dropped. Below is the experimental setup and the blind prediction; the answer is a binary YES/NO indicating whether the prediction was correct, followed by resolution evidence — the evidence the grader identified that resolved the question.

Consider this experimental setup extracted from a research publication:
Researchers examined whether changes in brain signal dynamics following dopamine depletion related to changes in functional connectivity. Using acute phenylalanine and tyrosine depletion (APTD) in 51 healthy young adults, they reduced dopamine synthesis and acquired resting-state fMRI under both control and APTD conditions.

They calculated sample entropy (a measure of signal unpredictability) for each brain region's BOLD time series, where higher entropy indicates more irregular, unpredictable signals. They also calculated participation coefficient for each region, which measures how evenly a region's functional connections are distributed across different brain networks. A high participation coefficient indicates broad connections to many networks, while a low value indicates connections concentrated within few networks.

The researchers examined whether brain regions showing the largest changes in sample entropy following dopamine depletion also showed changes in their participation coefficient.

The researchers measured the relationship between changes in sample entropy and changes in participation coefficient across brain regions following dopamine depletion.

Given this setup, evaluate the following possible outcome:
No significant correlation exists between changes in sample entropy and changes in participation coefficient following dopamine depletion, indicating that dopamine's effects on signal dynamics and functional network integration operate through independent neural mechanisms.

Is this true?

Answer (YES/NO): NO